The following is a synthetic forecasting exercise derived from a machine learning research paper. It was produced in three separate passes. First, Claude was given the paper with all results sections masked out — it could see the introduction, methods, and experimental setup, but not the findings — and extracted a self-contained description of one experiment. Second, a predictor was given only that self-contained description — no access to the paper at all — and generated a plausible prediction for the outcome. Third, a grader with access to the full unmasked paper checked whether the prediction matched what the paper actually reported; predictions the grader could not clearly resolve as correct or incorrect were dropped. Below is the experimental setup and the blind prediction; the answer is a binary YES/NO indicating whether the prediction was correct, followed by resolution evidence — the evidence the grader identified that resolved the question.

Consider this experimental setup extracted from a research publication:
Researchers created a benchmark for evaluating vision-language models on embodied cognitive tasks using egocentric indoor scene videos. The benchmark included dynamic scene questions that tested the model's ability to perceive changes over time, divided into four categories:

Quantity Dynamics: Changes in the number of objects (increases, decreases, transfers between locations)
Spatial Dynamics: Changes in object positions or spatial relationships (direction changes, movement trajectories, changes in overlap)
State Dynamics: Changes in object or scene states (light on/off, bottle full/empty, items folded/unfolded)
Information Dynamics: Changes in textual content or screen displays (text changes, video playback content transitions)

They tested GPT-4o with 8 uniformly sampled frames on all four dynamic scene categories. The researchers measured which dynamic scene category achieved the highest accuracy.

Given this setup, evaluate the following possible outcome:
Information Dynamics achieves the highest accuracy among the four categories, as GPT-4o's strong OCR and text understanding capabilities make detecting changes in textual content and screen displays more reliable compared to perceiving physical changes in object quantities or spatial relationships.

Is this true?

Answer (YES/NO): YES